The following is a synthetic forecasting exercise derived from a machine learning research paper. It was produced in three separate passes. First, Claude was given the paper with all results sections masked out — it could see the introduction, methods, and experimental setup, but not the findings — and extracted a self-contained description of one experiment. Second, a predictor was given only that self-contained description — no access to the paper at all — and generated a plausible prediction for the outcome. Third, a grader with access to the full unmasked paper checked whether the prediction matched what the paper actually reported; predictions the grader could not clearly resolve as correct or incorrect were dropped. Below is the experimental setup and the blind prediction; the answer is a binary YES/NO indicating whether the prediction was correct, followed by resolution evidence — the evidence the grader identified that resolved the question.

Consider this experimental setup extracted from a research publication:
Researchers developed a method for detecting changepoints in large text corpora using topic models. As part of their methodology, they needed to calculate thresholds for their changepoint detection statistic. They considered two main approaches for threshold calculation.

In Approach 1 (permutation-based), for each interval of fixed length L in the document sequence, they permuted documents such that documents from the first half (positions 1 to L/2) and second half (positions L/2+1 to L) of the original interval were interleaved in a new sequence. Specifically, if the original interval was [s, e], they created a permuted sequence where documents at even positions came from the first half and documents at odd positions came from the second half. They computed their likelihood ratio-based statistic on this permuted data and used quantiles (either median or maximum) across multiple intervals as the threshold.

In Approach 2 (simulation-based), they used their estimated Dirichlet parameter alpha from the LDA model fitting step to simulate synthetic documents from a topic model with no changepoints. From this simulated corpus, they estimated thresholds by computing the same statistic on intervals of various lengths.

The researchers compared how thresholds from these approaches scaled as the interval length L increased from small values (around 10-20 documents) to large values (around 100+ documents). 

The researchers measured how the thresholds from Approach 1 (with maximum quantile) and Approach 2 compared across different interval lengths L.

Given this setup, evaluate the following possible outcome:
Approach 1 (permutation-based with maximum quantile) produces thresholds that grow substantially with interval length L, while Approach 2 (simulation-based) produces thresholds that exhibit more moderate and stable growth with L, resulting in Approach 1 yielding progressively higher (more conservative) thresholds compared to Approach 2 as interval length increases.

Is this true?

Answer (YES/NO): NO